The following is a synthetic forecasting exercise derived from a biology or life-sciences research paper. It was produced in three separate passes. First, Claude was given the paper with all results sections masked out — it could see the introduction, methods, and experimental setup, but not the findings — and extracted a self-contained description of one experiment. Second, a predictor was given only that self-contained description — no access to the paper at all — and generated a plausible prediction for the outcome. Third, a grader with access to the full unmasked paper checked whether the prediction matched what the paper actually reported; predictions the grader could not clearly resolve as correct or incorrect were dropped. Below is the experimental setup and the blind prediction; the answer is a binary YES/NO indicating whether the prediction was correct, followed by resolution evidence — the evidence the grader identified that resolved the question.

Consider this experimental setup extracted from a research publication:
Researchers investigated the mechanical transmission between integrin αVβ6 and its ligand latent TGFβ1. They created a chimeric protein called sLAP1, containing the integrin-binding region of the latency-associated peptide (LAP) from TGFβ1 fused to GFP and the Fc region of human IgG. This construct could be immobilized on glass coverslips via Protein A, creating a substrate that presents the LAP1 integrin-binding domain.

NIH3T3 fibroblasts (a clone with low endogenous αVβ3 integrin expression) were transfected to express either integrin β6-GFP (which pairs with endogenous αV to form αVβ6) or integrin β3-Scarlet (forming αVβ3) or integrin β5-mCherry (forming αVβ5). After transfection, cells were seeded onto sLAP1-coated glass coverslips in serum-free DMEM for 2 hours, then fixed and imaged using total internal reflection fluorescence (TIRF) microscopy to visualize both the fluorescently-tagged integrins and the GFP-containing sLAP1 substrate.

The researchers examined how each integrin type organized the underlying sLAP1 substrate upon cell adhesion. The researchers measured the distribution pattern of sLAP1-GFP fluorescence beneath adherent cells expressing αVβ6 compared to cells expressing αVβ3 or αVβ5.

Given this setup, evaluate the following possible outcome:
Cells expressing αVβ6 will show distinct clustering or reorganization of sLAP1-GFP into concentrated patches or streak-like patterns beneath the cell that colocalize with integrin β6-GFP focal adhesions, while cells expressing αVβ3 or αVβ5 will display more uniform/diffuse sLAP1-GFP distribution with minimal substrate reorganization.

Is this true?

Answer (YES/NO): NO